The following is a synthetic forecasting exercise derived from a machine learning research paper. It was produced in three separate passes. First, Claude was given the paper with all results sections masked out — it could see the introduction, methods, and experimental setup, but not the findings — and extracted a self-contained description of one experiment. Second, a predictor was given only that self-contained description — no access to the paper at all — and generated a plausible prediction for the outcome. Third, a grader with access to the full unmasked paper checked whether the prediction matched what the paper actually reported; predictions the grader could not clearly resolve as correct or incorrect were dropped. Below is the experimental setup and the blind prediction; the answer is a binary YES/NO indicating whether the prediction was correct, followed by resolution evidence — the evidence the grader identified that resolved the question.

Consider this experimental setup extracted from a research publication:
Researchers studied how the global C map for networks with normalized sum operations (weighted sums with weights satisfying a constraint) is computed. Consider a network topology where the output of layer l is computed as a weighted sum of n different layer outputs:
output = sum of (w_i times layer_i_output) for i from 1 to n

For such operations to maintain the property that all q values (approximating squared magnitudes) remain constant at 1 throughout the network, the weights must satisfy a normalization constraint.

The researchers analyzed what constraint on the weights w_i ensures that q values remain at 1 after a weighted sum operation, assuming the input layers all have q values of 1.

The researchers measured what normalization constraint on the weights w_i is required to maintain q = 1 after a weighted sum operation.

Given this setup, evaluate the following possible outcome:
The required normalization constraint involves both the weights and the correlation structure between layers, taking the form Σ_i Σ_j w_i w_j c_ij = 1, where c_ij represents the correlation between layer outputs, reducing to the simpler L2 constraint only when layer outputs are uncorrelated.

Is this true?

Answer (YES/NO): NO